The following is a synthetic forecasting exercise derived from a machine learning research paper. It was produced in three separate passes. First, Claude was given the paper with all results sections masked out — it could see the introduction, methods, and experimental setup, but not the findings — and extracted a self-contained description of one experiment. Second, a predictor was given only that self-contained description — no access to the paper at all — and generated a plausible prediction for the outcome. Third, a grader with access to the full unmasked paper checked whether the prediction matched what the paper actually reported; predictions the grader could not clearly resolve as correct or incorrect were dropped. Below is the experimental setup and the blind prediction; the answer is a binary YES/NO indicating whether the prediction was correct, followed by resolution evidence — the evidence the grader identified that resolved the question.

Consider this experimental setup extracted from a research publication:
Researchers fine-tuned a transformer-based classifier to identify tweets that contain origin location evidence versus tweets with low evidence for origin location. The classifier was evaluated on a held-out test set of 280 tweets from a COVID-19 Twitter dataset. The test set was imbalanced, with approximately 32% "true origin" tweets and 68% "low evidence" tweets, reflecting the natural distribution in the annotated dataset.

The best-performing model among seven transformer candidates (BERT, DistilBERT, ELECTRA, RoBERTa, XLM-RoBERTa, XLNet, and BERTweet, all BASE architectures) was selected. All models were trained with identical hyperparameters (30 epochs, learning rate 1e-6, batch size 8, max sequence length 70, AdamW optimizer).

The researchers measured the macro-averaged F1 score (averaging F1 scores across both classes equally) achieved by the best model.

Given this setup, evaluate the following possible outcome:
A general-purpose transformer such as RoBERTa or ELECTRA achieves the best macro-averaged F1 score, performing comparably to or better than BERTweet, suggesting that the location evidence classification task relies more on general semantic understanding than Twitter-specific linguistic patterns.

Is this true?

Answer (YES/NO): NO